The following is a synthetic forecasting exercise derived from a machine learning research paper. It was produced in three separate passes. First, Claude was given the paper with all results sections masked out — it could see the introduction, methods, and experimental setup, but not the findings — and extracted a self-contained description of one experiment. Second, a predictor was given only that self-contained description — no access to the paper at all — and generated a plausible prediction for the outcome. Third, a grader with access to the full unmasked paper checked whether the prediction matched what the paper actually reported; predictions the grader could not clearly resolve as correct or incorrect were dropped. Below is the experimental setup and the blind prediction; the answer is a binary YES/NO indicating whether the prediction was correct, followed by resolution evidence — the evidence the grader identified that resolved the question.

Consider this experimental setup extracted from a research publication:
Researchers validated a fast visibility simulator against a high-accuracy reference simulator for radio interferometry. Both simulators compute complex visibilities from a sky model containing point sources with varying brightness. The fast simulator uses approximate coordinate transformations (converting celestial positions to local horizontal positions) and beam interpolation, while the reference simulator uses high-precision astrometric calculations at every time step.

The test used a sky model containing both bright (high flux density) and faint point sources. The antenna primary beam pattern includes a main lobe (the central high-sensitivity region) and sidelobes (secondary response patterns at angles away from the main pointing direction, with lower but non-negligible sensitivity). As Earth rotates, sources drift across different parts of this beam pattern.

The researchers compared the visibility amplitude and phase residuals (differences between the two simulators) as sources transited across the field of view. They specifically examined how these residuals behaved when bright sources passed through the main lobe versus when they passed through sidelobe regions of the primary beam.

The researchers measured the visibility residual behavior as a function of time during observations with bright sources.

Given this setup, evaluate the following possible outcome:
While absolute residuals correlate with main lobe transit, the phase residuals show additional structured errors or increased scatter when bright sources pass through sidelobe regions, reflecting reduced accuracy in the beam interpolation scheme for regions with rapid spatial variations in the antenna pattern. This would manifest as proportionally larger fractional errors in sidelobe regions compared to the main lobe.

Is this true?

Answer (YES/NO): NO